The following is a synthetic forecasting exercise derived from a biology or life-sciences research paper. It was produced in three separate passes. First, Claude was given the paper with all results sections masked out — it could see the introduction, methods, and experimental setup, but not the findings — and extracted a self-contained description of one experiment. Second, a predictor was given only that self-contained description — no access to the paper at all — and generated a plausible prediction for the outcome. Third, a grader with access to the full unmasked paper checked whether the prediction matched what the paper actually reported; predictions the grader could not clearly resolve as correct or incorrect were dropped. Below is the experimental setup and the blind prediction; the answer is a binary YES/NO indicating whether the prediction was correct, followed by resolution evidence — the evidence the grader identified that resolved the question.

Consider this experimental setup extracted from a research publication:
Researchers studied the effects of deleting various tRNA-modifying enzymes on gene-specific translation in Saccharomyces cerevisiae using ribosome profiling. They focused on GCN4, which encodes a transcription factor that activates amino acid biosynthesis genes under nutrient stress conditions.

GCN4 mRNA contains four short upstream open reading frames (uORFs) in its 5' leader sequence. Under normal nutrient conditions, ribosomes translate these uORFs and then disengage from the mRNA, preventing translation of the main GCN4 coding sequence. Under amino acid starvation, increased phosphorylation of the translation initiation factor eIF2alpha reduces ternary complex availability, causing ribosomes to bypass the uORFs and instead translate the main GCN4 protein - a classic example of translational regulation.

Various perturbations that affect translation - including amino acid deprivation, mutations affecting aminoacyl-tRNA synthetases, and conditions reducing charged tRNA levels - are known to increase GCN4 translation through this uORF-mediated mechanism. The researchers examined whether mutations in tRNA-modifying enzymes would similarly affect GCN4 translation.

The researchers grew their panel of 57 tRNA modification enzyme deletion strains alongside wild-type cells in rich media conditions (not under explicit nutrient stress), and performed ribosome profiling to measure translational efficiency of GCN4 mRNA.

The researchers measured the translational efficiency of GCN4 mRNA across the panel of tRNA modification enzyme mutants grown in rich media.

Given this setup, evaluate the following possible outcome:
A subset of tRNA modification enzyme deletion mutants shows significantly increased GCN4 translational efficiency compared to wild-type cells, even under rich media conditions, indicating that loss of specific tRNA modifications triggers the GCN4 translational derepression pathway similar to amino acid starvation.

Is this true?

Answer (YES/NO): YES